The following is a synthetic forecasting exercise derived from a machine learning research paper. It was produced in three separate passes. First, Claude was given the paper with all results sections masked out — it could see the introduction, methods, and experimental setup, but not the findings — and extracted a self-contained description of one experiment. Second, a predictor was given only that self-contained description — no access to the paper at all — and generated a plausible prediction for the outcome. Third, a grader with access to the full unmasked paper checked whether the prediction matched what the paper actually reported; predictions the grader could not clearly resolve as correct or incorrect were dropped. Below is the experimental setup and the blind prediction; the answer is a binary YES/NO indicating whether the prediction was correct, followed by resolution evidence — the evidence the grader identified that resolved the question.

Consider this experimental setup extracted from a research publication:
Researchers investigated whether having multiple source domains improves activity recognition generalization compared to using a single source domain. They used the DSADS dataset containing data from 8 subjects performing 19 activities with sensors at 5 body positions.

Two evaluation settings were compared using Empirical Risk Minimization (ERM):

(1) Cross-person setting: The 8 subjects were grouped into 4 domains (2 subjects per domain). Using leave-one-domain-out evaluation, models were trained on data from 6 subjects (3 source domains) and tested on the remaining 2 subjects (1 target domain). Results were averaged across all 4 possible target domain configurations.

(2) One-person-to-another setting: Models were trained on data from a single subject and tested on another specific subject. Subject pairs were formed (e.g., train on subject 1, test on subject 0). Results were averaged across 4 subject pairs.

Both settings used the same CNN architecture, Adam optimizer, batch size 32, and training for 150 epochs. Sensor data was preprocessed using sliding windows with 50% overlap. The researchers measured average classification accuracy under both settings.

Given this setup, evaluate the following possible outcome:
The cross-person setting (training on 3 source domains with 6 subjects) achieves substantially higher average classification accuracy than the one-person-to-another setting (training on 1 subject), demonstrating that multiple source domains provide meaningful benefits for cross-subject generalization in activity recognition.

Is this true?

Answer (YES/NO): YES